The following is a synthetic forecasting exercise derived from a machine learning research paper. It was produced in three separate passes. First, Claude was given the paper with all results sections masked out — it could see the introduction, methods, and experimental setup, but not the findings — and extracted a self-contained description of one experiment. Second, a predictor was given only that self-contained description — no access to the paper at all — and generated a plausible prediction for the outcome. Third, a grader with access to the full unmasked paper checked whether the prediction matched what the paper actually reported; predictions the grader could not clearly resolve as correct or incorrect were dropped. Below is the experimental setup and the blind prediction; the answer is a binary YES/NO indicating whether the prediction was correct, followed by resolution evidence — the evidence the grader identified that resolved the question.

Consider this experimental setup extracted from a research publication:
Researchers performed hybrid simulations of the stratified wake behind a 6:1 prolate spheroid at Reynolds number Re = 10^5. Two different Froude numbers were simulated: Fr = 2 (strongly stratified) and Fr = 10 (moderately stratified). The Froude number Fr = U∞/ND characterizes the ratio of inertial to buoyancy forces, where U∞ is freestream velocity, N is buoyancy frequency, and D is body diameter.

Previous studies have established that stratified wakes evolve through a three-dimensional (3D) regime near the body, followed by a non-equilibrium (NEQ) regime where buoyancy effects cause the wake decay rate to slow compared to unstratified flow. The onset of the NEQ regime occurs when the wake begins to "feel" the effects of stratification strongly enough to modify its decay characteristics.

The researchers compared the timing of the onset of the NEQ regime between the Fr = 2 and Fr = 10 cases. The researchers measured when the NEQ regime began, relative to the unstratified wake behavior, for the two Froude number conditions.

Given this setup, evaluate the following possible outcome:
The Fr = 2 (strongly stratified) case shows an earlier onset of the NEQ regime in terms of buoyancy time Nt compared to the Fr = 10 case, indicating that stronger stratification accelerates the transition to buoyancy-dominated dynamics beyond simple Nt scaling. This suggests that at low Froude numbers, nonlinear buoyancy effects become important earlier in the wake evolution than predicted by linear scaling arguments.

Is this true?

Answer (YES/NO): NO